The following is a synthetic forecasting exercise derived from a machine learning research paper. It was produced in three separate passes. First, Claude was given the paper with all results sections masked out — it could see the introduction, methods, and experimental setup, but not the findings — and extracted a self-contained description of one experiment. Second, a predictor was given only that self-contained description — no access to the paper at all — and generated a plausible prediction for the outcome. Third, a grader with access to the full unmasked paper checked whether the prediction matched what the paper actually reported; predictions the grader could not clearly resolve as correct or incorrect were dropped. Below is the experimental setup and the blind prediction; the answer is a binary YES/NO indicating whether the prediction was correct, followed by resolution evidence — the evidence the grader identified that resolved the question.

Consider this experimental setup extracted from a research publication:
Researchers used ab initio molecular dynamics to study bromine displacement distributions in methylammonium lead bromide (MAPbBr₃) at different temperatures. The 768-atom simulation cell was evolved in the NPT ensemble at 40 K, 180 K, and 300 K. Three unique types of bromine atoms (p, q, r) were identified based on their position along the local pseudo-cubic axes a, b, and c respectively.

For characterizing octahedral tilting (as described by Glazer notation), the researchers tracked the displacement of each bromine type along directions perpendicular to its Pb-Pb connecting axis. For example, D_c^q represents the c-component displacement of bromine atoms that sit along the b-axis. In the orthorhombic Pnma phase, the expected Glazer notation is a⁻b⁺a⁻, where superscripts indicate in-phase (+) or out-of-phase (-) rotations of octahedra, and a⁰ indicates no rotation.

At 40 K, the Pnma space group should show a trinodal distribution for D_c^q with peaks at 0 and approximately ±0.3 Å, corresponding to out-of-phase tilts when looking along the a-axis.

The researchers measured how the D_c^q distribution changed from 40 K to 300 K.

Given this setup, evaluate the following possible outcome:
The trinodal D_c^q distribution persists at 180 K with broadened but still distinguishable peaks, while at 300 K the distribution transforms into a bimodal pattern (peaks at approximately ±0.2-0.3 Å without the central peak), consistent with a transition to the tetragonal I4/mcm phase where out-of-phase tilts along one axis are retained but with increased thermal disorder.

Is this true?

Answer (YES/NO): NO